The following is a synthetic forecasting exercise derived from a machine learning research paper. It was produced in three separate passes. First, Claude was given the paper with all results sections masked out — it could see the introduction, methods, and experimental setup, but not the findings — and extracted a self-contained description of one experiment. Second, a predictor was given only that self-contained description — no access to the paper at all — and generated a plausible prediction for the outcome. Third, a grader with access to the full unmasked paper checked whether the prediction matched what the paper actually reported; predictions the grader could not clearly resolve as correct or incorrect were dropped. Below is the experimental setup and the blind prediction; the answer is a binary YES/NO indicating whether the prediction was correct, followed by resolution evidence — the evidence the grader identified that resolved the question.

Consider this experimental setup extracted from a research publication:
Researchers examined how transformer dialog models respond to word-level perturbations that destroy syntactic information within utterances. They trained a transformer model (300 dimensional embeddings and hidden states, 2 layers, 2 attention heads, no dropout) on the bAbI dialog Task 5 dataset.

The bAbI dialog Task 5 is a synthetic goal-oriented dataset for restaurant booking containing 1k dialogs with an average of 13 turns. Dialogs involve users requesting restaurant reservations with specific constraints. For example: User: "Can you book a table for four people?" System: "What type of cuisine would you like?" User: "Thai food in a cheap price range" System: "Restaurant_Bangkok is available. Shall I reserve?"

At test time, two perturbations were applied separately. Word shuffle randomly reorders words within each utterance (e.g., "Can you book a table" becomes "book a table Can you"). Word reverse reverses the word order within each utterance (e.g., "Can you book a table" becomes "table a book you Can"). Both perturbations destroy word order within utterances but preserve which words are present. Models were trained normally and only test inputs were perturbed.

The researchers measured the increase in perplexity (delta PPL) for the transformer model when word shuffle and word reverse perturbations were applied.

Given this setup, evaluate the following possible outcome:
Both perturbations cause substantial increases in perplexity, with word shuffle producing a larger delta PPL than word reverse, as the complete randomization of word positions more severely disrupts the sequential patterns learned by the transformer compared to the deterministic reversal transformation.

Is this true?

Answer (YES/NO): NO